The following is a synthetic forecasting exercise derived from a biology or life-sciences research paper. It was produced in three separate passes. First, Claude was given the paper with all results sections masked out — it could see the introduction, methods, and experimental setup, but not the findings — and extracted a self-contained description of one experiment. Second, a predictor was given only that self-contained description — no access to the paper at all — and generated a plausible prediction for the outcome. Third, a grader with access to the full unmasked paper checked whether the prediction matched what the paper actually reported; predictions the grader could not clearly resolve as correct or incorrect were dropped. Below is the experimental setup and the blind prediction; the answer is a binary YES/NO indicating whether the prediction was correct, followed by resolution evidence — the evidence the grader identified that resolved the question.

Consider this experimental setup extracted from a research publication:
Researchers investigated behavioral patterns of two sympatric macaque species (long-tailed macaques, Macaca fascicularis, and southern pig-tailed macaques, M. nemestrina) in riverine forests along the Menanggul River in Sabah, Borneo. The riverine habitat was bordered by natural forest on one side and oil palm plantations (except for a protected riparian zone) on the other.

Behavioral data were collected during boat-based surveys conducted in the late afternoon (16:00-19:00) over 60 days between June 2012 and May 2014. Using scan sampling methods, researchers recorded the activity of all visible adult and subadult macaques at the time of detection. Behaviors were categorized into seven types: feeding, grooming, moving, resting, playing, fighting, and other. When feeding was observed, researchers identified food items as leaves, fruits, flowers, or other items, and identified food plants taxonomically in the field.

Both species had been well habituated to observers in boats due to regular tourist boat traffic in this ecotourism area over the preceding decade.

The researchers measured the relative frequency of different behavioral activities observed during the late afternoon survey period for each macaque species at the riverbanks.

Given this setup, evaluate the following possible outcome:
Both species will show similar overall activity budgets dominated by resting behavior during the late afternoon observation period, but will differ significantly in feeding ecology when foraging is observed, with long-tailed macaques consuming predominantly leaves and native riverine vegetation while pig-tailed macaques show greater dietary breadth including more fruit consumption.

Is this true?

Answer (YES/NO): NO